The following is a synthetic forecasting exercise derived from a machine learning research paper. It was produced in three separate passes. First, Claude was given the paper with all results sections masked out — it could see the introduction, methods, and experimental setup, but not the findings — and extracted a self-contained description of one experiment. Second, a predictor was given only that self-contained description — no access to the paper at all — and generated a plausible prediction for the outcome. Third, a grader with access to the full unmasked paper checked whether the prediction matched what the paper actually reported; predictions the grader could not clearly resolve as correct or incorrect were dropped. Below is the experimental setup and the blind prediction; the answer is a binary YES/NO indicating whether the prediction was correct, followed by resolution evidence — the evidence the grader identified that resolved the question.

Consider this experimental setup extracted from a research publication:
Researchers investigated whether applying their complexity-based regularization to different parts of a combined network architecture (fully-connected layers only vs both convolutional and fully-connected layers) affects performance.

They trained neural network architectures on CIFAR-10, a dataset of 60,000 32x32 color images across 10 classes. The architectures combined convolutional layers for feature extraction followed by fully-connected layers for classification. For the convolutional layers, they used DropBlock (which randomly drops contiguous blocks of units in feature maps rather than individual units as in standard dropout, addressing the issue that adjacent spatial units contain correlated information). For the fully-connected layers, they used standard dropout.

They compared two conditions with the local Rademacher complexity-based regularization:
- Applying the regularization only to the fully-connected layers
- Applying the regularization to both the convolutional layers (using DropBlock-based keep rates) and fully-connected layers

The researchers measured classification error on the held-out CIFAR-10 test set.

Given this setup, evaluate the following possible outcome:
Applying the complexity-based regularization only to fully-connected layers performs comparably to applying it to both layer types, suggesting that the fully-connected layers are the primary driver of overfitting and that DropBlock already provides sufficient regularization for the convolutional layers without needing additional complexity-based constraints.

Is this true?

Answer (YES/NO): NO